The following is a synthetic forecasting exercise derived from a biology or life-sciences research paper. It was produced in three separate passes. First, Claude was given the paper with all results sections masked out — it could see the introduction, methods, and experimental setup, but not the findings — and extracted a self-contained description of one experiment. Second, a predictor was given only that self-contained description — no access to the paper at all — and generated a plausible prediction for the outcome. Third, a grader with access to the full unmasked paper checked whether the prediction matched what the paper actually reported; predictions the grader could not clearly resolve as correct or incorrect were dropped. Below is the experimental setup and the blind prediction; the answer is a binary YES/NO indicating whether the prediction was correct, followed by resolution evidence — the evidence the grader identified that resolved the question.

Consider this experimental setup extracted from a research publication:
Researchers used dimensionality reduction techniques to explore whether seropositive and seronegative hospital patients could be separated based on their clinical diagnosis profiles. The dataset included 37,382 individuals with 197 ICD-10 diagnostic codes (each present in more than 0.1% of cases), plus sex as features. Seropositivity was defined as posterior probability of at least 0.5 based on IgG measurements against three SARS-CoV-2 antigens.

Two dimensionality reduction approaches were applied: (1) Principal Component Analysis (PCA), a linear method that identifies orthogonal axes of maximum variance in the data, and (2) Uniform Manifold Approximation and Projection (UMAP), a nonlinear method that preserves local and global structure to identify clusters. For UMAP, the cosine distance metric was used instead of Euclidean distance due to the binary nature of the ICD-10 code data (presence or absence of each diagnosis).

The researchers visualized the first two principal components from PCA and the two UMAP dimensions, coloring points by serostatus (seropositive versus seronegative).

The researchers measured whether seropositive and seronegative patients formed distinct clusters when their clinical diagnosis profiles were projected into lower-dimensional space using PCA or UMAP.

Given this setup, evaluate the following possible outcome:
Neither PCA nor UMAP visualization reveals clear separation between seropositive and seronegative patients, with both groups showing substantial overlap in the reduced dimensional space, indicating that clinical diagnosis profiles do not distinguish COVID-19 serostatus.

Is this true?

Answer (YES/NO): YES